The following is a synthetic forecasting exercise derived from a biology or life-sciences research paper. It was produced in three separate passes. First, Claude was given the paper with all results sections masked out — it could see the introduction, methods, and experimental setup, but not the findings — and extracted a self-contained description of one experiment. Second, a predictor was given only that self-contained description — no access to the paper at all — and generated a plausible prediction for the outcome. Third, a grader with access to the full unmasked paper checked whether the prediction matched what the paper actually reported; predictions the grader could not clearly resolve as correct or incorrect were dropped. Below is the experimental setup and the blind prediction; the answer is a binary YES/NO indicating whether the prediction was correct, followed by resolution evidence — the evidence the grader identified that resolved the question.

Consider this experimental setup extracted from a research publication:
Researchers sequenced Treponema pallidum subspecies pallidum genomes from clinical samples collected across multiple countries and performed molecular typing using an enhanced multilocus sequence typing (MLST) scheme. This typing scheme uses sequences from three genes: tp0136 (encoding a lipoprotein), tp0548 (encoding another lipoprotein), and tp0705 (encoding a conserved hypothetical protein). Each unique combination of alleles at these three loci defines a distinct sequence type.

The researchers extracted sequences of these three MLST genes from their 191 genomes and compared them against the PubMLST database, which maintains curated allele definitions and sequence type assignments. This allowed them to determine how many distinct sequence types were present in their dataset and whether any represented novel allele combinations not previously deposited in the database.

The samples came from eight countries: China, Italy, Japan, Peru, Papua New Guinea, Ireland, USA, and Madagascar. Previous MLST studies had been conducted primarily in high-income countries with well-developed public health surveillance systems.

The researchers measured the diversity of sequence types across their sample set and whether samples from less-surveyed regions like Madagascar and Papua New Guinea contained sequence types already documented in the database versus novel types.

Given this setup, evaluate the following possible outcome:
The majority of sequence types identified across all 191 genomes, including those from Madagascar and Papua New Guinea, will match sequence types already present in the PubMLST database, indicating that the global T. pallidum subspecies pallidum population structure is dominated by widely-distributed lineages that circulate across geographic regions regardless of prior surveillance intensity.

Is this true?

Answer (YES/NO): NO